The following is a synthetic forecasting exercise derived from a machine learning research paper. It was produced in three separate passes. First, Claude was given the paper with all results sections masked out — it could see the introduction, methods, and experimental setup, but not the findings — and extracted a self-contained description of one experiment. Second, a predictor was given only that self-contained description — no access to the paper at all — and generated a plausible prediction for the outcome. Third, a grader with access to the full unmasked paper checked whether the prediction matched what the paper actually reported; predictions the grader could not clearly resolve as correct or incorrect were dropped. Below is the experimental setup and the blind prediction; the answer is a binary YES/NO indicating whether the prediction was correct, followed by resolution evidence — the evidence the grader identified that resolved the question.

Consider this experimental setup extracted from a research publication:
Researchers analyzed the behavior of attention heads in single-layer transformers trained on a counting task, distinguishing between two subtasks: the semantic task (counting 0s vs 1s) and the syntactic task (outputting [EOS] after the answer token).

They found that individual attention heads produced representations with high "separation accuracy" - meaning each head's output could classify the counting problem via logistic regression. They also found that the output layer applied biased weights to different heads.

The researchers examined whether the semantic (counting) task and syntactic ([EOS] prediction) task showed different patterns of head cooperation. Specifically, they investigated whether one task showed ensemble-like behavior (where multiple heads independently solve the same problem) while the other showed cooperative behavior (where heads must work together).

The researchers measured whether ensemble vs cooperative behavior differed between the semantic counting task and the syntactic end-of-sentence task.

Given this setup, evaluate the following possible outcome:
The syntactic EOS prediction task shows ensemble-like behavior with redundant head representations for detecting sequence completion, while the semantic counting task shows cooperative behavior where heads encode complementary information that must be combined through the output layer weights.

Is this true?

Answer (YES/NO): NO